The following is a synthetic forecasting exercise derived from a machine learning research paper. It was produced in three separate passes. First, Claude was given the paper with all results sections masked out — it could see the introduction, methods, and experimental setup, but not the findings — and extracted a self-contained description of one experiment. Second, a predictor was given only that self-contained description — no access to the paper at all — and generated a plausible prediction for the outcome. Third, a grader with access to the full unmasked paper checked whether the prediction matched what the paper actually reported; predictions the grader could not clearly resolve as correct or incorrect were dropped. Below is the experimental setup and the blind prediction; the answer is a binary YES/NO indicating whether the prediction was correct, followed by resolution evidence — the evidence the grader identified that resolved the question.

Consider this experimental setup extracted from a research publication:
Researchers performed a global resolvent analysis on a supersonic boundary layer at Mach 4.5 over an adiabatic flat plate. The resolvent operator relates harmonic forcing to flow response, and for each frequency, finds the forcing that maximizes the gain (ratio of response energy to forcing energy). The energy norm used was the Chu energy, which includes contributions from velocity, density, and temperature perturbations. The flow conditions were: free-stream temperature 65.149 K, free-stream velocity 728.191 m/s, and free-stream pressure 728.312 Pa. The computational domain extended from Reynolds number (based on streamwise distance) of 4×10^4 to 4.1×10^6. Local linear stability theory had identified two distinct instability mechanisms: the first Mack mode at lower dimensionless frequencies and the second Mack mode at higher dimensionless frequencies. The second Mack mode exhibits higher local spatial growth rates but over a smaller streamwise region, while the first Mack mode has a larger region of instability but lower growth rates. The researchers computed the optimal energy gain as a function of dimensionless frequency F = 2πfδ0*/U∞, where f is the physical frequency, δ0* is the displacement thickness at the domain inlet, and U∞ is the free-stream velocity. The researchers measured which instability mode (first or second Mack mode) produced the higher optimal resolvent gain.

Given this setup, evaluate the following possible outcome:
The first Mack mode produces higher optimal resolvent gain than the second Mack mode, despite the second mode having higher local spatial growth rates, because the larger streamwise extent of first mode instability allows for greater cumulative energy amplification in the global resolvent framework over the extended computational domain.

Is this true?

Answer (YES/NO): NO